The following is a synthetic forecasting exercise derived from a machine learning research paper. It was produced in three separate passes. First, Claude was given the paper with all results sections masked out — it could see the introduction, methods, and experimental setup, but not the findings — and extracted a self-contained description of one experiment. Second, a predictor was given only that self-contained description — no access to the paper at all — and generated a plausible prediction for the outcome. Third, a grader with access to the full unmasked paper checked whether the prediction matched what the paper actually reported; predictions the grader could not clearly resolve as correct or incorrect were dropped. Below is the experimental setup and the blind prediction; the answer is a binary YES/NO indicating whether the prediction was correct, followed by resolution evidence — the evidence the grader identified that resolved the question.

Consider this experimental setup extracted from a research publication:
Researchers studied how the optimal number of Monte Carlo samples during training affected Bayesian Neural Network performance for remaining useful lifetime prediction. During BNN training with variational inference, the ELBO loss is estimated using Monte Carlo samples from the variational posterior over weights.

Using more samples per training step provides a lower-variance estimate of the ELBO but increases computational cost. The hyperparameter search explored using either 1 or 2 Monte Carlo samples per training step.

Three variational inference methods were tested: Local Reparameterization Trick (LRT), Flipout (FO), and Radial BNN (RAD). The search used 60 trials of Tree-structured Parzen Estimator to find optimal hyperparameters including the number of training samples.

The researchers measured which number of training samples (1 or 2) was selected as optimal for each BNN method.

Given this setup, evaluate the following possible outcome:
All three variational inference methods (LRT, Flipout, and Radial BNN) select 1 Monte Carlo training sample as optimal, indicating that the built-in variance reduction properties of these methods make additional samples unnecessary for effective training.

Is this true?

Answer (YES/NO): NO